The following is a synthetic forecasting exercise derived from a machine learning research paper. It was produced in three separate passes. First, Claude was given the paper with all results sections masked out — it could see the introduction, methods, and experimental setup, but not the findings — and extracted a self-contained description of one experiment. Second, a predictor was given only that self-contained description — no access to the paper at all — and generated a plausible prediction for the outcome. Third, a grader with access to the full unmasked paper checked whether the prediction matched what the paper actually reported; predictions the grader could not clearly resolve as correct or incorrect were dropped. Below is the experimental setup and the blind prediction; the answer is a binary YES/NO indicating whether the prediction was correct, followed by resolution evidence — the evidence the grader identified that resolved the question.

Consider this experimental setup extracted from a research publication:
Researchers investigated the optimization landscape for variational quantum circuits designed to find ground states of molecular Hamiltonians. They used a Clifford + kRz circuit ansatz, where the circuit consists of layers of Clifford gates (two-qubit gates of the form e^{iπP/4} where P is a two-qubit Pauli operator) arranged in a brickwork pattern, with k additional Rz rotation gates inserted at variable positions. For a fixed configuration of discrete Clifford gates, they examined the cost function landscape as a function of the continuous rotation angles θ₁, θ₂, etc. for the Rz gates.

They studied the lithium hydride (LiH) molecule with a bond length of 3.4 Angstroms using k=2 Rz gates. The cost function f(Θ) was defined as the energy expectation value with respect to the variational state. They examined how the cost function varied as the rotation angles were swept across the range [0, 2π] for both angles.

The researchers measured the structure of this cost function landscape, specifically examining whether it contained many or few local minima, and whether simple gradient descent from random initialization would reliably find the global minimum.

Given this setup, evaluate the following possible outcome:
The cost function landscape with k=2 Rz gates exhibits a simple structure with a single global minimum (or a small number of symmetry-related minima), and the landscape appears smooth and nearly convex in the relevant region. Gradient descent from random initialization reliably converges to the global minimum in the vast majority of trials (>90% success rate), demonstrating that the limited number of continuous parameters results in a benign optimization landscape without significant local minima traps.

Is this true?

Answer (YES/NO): YES